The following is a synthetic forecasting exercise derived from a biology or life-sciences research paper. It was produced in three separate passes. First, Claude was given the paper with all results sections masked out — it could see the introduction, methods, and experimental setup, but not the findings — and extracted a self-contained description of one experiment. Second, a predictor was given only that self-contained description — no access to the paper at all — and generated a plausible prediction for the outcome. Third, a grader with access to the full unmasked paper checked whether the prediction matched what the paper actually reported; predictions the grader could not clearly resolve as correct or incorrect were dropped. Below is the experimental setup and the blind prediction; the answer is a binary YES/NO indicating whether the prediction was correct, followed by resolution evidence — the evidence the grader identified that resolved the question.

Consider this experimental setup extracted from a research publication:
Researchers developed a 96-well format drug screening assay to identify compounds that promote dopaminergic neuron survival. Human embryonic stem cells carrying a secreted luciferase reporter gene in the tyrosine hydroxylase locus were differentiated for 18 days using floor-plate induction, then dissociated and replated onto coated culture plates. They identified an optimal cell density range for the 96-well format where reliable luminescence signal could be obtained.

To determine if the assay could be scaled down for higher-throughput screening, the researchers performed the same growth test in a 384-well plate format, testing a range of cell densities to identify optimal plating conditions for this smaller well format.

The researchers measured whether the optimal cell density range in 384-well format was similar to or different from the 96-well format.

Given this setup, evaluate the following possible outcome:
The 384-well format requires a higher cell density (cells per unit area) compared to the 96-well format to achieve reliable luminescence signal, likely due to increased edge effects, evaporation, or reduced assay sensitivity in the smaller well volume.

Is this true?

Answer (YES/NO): NO